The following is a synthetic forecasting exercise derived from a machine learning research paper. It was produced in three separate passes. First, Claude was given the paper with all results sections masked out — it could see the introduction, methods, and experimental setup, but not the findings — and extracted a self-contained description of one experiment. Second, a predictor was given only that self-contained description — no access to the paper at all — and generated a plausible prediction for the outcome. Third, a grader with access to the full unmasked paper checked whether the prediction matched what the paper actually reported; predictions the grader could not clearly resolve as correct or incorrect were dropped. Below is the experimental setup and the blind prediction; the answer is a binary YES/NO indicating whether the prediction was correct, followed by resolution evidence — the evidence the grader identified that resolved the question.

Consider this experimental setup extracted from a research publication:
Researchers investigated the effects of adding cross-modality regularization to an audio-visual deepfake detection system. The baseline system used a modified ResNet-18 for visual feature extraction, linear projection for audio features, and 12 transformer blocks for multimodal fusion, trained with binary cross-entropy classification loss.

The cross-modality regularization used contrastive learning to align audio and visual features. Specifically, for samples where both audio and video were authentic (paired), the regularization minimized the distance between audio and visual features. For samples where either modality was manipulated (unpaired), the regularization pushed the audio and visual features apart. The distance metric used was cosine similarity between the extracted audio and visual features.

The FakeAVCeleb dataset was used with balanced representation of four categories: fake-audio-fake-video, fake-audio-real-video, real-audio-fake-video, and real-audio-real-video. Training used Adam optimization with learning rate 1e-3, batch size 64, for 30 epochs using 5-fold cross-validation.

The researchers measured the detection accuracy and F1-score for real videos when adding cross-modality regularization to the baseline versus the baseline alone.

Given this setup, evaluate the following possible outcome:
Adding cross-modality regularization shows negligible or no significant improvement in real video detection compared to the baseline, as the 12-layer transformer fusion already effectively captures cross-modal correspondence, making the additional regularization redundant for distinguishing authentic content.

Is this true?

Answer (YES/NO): NO